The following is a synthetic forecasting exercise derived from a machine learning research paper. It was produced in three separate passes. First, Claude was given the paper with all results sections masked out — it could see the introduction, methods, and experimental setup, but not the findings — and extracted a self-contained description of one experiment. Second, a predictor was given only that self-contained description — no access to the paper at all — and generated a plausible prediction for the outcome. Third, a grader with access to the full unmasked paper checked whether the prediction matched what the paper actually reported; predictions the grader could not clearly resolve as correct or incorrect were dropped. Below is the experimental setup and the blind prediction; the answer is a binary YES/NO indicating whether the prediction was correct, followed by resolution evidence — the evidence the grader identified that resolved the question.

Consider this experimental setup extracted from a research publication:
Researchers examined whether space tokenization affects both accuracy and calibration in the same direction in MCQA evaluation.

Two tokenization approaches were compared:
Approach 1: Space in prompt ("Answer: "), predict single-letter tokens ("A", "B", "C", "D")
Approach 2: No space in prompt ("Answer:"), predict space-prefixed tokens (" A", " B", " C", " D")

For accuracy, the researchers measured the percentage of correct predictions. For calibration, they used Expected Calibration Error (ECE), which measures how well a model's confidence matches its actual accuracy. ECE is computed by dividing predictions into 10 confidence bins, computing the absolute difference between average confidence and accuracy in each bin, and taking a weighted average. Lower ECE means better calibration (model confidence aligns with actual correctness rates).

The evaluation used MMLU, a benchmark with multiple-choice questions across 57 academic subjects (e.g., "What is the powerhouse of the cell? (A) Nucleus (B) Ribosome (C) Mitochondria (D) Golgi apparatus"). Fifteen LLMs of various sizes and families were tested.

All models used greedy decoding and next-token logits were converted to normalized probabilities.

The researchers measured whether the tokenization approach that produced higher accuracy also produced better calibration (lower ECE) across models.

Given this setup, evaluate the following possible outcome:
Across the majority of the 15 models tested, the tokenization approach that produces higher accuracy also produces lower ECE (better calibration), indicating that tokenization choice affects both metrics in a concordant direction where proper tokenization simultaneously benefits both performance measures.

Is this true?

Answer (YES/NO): YES